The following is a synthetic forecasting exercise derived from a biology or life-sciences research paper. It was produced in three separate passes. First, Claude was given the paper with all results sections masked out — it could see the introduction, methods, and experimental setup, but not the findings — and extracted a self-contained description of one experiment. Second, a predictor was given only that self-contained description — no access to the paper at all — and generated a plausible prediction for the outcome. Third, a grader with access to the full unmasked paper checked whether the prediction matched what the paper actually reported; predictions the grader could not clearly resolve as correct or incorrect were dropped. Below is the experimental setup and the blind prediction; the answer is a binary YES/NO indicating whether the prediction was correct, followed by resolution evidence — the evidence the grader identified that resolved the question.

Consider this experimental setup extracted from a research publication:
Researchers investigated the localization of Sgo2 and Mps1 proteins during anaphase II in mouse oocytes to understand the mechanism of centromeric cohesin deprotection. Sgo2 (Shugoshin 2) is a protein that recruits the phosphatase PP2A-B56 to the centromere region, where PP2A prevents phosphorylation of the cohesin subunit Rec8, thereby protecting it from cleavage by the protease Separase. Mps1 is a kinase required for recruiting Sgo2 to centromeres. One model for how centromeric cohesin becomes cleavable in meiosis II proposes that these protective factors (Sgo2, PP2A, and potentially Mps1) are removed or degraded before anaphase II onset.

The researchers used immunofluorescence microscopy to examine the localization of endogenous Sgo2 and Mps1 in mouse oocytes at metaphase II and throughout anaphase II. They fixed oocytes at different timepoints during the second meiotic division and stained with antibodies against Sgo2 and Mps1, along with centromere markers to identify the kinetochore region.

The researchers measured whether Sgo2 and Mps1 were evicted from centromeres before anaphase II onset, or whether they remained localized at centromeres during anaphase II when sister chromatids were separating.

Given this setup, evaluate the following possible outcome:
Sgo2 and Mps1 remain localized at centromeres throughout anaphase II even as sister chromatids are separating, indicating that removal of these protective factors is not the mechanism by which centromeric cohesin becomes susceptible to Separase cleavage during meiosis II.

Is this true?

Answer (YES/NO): YES